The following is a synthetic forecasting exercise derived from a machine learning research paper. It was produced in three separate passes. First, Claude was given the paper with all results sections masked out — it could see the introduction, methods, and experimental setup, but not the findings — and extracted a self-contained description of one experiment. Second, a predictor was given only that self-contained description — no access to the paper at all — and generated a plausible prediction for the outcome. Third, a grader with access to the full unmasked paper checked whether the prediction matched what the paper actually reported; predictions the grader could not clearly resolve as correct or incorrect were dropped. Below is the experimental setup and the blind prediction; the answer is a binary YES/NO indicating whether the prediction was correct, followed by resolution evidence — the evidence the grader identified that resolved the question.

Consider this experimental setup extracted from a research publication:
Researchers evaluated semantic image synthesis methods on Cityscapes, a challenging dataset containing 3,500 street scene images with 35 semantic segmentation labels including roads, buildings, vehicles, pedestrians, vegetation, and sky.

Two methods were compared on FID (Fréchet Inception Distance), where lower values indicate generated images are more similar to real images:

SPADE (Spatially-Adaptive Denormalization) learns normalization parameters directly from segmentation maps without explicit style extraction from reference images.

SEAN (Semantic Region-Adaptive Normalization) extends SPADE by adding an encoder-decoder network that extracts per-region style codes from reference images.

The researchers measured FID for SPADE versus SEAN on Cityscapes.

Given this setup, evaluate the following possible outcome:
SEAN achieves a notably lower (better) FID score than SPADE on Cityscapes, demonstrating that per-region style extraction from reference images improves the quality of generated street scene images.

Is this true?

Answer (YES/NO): NO